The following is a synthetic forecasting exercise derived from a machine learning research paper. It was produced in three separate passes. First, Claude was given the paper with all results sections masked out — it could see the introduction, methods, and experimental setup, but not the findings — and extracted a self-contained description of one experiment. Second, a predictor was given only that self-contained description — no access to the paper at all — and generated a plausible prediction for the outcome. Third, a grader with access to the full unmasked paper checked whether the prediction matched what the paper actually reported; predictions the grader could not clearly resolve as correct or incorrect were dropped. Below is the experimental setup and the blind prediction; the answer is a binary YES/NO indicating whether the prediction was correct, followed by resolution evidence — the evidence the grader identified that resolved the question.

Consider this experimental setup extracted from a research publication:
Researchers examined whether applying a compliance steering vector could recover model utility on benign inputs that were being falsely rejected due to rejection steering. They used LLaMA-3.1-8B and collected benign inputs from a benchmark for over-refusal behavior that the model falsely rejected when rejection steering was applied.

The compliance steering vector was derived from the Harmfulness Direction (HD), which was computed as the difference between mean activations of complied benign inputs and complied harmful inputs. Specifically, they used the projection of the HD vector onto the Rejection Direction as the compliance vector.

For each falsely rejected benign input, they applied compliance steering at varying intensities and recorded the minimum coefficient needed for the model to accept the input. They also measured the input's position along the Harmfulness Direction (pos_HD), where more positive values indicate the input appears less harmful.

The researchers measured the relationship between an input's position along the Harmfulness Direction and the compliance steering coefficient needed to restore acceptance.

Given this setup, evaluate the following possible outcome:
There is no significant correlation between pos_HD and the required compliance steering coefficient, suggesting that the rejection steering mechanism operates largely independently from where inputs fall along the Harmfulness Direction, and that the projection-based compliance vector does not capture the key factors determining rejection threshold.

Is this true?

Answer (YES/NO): NO